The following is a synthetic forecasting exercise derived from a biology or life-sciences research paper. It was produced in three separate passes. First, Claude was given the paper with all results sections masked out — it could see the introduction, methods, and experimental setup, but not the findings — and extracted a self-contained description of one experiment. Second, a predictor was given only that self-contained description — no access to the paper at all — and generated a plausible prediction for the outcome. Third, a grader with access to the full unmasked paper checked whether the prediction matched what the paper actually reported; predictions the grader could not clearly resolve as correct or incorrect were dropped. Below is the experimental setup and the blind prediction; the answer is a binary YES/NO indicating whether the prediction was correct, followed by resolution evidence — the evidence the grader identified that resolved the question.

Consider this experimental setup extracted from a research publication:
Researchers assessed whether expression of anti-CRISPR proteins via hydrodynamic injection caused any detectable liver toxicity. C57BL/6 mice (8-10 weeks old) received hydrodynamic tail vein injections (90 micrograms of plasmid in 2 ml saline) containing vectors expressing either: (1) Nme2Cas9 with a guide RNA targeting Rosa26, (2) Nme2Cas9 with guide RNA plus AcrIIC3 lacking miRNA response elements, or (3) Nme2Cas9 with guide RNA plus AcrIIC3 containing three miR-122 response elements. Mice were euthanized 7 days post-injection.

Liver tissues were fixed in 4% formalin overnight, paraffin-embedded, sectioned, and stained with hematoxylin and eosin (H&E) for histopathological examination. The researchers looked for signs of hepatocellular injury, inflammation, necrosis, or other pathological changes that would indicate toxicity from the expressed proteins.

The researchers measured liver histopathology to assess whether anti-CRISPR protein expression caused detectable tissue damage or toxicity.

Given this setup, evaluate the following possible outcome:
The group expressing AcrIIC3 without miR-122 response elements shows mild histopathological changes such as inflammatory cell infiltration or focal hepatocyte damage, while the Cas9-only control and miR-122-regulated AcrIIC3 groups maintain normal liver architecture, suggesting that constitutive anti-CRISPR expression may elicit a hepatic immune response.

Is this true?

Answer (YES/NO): NO